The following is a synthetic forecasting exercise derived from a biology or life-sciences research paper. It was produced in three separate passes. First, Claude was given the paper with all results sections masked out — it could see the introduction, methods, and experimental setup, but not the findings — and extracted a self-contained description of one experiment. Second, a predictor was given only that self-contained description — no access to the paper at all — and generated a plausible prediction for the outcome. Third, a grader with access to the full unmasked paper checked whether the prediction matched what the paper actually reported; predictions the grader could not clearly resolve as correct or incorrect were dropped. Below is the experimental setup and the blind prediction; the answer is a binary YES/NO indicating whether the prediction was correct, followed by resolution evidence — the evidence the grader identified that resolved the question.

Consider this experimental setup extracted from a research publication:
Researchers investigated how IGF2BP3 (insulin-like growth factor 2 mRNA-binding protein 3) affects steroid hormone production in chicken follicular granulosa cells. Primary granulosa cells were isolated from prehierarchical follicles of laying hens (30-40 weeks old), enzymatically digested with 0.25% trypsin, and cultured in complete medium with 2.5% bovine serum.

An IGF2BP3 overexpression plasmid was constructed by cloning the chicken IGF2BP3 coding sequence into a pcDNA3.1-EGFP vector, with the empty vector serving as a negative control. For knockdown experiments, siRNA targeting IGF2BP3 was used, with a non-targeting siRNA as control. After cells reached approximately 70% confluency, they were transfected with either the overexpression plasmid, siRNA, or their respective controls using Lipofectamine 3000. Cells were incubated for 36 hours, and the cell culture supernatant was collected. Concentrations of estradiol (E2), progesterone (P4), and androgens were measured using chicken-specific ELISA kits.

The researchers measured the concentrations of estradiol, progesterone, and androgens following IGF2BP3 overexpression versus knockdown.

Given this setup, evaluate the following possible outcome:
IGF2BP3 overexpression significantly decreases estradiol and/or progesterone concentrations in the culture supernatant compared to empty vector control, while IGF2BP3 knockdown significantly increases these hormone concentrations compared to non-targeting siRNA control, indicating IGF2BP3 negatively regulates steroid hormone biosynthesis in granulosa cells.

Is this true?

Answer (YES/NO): NO